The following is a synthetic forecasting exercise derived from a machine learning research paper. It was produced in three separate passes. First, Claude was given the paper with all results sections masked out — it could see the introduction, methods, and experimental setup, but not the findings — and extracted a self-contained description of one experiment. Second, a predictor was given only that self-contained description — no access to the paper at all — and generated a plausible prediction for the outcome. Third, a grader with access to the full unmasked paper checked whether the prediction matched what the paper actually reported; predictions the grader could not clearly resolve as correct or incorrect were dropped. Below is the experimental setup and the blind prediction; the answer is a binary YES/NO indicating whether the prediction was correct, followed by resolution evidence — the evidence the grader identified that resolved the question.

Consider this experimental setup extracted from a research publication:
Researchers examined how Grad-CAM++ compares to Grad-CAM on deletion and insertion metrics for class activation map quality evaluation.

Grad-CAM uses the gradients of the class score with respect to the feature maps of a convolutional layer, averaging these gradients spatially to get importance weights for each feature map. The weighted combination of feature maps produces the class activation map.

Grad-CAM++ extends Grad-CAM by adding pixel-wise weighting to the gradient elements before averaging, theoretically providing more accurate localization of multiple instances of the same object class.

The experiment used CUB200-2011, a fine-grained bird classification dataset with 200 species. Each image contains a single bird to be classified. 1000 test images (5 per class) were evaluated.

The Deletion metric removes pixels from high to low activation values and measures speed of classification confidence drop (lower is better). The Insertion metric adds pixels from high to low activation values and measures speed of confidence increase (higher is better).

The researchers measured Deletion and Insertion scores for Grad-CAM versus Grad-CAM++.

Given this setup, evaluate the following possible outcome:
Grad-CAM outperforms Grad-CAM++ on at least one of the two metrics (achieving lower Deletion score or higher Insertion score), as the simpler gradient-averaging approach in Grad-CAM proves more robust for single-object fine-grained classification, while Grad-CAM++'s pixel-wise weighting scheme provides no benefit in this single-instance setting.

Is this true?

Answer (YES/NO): NO